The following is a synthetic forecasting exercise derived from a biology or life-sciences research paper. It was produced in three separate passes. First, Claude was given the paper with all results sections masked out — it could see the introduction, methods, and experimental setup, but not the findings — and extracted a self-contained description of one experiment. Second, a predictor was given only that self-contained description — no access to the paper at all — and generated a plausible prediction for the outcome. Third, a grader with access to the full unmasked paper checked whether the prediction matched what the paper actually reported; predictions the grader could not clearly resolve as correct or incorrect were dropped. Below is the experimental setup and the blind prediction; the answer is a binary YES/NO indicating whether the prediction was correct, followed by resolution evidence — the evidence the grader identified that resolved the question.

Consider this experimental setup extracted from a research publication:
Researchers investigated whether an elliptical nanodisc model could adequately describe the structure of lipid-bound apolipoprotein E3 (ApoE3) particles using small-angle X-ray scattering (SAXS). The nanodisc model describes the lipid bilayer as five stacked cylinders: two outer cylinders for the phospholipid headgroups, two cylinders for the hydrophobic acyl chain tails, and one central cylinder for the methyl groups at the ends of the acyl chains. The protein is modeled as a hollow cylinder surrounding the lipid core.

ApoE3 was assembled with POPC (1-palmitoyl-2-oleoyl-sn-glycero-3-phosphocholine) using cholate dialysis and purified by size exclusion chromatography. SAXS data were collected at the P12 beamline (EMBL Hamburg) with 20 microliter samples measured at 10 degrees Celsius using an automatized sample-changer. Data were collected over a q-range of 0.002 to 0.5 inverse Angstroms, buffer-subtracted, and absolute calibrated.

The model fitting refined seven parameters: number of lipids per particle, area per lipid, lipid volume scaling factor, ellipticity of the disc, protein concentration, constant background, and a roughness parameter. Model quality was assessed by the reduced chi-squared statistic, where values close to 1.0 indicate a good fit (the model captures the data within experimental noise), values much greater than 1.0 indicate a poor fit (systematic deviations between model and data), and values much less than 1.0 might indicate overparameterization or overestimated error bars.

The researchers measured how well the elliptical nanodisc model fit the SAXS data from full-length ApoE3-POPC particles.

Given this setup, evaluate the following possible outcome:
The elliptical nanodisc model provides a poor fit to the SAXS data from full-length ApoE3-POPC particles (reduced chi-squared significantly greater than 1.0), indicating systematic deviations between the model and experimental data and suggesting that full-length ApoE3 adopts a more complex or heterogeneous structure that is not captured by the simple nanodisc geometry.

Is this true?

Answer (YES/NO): NO